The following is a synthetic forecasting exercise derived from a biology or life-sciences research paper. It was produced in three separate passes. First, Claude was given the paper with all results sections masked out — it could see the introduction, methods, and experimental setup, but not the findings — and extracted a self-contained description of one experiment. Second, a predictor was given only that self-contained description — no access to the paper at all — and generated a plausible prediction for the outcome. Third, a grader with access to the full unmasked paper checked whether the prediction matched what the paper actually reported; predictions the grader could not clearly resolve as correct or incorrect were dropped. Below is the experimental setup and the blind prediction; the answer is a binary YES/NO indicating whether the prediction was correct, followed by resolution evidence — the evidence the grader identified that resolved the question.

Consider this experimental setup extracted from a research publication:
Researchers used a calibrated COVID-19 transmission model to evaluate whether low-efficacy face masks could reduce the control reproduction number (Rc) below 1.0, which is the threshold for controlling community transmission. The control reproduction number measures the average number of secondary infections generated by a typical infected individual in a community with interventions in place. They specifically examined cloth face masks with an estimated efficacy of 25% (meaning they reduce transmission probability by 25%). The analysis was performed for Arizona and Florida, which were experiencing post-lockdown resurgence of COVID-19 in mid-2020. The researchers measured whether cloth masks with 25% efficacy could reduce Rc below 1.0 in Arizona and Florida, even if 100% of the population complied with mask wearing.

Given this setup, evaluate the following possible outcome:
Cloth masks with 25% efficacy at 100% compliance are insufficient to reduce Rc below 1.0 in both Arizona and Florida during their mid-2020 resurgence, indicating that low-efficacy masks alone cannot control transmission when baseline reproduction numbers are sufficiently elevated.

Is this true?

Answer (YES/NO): YES